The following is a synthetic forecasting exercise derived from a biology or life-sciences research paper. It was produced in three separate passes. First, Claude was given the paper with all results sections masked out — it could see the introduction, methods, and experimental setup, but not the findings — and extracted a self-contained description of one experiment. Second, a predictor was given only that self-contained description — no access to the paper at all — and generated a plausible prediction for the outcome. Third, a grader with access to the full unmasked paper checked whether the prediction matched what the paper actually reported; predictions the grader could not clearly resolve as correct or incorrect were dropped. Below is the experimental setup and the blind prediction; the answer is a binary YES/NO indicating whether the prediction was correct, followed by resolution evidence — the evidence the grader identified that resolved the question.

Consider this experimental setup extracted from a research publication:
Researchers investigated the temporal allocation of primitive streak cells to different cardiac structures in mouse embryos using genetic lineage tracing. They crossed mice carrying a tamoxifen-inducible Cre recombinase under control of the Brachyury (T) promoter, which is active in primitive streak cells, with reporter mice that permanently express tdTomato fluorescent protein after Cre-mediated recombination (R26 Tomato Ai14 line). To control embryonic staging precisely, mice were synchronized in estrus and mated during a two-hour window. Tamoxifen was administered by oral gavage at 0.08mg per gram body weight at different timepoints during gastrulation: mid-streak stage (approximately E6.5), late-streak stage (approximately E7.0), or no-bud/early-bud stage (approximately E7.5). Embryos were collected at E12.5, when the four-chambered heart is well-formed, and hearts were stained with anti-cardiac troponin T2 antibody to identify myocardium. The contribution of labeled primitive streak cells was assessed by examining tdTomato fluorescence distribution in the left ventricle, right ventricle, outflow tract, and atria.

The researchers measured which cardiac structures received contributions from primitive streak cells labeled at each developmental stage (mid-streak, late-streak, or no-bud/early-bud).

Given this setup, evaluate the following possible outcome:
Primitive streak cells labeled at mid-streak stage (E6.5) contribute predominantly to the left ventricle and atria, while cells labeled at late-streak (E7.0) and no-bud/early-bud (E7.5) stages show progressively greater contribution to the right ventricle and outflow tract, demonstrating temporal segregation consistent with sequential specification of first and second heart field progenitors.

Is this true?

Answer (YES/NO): NO